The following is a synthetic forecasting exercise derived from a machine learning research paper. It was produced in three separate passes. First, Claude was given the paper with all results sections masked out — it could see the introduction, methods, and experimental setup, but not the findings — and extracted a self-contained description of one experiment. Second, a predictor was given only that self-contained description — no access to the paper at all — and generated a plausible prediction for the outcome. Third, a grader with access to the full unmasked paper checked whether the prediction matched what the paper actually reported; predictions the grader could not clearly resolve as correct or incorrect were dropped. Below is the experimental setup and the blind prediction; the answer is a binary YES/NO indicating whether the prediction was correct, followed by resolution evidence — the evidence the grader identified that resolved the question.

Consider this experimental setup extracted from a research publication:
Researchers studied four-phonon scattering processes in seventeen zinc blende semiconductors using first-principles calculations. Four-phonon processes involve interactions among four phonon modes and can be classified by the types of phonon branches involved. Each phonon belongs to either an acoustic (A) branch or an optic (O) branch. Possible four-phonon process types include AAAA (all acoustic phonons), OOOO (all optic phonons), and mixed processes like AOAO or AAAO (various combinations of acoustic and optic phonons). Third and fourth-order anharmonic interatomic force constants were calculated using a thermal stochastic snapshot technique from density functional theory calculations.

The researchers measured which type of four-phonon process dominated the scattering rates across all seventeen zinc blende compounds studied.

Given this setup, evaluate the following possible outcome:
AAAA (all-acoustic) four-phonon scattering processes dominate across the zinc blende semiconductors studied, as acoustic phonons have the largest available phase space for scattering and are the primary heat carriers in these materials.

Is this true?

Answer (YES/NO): NO